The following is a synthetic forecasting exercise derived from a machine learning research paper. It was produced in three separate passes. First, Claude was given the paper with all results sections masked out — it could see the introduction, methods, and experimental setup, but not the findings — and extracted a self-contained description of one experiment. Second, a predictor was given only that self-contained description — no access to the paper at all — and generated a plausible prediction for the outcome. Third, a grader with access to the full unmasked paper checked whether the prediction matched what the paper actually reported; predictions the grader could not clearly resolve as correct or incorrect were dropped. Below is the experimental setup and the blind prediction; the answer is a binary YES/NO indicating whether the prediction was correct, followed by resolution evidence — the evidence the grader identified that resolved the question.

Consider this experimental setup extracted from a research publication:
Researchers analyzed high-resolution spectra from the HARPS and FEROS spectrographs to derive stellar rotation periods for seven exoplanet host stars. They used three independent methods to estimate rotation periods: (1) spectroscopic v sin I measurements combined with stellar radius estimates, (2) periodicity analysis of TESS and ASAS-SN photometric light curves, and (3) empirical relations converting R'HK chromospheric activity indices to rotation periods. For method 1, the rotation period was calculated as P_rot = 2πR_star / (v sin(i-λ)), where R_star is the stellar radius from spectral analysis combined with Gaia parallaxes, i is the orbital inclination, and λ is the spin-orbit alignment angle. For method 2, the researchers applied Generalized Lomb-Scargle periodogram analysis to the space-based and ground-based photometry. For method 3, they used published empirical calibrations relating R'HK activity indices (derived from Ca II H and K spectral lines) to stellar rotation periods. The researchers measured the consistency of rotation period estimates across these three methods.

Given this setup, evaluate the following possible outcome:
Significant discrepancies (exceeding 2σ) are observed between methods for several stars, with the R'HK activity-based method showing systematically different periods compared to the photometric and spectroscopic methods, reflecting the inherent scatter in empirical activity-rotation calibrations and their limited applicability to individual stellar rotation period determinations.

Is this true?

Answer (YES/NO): YES